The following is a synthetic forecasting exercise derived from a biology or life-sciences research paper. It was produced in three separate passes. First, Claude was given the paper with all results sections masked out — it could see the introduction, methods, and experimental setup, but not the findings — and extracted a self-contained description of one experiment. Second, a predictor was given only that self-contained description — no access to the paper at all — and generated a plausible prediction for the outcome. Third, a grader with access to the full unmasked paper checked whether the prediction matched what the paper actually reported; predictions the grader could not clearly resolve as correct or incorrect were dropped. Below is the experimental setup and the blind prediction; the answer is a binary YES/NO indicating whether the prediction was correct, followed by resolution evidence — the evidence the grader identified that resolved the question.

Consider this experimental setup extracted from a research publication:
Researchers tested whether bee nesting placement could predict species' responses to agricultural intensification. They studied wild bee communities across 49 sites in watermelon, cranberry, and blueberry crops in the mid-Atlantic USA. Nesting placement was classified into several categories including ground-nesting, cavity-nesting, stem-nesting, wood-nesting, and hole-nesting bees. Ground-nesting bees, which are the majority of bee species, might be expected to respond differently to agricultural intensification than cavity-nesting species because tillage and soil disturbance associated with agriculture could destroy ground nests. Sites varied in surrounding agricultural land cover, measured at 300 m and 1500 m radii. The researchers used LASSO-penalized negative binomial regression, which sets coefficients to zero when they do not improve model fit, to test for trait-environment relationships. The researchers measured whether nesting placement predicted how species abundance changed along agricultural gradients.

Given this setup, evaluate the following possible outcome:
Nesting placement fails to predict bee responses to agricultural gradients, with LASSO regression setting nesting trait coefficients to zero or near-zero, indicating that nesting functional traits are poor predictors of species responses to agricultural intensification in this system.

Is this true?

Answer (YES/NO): YES